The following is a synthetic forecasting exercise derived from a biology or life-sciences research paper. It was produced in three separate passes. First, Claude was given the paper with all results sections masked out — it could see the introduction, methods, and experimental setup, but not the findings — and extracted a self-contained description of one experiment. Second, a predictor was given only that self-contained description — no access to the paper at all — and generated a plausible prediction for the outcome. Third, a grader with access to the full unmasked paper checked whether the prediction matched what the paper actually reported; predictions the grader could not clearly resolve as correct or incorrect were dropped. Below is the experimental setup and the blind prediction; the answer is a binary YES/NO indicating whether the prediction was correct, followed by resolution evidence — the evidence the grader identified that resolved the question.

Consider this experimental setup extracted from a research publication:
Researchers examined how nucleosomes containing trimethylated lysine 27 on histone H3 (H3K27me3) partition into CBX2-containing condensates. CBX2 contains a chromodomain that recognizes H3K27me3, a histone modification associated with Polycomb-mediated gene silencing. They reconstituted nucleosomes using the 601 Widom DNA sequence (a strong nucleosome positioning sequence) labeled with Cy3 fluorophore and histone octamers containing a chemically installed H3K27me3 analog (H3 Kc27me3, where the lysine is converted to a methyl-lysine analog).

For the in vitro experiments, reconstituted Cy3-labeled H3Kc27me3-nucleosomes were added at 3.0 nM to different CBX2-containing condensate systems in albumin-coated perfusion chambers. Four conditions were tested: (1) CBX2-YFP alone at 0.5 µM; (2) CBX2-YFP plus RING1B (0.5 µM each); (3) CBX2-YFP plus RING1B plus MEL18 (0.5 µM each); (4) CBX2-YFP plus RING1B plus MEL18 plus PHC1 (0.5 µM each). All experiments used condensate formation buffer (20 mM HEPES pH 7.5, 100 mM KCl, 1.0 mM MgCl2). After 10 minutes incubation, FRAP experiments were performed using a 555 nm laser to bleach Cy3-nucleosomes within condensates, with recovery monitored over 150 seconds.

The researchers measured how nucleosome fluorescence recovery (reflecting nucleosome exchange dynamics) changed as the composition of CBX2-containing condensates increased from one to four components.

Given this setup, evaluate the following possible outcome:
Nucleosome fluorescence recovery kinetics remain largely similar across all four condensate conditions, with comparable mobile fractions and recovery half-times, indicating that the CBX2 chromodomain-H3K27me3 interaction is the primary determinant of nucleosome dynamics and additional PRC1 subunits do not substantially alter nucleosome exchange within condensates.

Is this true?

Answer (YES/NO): NO